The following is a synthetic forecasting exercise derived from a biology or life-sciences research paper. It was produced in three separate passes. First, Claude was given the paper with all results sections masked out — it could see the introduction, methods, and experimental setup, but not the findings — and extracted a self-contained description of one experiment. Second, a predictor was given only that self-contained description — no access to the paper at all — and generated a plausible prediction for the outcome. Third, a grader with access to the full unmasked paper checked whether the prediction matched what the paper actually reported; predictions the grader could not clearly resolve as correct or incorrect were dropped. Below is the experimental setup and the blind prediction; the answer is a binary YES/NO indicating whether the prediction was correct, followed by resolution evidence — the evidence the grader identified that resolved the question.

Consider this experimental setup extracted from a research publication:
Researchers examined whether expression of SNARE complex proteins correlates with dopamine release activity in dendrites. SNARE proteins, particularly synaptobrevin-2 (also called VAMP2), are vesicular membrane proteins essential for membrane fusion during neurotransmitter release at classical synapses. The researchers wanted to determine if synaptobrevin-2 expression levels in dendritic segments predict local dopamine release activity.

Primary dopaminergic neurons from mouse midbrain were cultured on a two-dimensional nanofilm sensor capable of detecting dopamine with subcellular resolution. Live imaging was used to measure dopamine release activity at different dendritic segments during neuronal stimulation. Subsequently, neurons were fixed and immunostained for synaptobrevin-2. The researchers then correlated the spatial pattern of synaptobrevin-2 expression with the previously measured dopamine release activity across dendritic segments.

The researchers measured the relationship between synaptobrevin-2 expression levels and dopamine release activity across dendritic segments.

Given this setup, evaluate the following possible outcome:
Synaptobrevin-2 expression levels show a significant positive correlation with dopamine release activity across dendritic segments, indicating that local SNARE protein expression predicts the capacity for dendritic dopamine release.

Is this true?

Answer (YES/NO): YES